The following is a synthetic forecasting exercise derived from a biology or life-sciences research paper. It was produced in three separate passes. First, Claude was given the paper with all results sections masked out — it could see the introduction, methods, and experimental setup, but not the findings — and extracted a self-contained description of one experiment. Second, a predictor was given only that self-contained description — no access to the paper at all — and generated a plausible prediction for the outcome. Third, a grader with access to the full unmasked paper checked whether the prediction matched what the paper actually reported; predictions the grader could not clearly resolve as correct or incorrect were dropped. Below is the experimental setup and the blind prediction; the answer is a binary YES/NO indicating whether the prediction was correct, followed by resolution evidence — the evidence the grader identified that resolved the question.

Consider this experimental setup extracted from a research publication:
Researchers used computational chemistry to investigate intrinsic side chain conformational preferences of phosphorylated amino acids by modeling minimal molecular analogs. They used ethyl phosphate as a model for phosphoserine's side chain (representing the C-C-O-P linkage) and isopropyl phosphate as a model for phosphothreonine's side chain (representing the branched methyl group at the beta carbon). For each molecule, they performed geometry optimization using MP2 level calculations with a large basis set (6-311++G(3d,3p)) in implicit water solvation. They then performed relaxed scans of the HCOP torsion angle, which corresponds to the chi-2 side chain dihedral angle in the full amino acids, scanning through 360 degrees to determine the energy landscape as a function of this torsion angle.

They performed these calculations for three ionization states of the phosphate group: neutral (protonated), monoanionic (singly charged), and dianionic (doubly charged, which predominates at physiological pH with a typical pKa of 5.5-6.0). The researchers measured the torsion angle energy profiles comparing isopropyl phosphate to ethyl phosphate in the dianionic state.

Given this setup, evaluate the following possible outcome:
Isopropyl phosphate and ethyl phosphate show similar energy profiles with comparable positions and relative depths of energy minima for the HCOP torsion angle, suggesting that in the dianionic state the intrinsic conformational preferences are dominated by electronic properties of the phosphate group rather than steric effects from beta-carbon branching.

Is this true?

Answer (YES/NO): NO